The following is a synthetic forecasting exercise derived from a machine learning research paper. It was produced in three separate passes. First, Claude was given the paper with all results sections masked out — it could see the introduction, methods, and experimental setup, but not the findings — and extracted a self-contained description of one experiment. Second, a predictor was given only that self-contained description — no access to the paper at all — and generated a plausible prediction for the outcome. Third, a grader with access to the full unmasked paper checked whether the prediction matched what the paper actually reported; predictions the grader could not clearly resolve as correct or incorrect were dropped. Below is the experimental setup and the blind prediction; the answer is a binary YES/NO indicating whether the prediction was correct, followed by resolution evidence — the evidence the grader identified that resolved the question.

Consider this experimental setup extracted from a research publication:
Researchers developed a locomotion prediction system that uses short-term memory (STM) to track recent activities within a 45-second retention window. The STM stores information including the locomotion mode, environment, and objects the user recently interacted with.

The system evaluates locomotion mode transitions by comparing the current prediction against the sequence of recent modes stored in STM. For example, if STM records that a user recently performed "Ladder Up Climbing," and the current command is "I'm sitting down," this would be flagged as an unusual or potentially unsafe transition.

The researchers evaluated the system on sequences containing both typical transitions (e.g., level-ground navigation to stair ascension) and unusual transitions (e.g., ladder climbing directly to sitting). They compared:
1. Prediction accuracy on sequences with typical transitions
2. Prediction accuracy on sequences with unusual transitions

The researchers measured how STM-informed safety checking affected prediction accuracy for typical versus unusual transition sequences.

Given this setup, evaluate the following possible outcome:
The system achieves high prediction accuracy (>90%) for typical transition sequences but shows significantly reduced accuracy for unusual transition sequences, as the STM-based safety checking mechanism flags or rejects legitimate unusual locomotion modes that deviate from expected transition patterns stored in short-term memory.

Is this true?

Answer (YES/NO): NO